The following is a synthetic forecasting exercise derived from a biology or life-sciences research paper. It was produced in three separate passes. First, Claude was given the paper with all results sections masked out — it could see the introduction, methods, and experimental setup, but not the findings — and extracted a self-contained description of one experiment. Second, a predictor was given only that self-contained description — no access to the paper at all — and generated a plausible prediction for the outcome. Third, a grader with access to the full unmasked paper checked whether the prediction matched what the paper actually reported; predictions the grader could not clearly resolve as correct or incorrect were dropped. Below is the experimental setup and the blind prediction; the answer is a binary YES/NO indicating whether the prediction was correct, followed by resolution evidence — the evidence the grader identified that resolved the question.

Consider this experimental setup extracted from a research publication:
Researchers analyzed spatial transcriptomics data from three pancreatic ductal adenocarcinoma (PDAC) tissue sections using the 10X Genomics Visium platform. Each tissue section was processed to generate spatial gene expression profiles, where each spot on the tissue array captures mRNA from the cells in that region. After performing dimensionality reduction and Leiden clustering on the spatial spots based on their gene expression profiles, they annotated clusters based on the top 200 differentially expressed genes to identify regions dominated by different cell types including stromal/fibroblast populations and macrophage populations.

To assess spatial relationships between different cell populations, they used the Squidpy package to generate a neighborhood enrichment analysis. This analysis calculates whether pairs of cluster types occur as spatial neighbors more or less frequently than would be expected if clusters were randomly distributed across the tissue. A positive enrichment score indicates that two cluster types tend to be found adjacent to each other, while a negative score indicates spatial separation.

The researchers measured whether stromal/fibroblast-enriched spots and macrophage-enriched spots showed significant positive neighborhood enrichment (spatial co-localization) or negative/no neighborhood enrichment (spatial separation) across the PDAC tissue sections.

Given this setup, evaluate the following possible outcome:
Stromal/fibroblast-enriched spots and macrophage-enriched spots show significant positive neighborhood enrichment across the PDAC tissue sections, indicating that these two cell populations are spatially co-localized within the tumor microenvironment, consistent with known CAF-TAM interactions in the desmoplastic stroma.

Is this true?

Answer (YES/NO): YES